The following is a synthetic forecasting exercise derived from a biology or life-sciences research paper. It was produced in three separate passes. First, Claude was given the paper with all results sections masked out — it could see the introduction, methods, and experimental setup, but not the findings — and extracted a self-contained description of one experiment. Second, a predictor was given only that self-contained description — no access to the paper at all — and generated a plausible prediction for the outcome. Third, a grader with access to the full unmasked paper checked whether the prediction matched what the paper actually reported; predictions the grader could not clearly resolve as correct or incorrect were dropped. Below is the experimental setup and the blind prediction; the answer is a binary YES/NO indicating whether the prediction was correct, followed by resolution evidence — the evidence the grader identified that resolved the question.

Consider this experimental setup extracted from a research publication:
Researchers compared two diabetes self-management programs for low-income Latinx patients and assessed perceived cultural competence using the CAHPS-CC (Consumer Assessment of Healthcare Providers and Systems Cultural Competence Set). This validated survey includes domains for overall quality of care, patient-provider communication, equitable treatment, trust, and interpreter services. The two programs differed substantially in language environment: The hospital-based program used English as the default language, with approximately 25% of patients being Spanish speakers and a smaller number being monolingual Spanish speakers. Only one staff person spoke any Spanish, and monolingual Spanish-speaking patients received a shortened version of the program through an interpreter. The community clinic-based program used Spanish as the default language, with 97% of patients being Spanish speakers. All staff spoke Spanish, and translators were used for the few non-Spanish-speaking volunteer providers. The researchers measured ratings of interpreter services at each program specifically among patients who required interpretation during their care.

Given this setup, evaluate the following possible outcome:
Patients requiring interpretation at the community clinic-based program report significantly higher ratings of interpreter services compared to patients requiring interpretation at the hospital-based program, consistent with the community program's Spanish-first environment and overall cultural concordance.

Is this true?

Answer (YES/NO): NO